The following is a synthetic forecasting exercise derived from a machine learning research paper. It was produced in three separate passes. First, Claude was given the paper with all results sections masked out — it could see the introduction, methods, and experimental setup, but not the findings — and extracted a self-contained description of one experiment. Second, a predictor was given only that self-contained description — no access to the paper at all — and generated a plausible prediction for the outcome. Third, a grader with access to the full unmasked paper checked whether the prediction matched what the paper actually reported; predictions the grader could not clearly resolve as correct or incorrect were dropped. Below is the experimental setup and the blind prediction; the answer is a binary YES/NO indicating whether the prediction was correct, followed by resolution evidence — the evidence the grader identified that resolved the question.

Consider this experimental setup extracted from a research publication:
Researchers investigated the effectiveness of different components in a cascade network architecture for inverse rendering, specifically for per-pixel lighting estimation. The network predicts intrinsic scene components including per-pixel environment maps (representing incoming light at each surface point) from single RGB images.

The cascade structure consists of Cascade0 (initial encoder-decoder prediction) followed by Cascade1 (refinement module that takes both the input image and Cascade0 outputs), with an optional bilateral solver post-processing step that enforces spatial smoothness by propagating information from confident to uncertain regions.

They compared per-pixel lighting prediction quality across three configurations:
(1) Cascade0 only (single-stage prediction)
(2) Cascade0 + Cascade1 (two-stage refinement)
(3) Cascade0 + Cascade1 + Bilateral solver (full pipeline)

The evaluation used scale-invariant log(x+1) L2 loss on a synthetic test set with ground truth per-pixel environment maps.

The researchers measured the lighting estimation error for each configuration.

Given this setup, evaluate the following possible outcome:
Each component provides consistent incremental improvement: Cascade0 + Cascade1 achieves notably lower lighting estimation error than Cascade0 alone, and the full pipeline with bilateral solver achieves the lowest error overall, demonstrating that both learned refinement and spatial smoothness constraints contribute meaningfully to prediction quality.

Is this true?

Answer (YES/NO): NO